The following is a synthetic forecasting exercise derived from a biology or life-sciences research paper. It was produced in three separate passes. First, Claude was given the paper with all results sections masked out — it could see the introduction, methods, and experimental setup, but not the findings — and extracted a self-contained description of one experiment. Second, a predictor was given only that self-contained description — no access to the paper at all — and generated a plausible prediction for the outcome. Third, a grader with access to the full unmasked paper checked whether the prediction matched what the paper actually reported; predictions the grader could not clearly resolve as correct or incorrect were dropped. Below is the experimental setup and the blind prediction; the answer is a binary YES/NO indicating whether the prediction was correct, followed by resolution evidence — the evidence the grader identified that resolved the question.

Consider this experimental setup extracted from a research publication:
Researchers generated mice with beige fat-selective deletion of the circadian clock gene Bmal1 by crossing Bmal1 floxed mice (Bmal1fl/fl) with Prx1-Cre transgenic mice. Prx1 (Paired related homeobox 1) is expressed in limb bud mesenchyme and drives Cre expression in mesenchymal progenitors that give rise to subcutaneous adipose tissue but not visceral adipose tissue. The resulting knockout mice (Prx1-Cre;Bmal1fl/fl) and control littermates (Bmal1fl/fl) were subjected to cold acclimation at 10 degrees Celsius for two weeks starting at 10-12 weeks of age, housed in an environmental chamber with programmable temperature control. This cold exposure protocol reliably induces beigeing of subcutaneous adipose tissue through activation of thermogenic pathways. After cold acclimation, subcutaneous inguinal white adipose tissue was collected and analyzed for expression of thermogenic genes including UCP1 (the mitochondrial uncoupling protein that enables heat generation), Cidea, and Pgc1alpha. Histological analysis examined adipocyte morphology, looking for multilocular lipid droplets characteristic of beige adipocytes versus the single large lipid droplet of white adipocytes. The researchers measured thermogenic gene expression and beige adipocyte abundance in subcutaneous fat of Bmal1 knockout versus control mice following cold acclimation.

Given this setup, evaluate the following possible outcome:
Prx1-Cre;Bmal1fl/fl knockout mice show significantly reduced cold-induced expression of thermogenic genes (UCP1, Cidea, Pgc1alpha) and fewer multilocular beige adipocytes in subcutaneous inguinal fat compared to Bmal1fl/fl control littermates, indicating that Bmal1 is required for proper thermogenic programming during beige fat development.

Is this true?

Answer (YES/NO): NO